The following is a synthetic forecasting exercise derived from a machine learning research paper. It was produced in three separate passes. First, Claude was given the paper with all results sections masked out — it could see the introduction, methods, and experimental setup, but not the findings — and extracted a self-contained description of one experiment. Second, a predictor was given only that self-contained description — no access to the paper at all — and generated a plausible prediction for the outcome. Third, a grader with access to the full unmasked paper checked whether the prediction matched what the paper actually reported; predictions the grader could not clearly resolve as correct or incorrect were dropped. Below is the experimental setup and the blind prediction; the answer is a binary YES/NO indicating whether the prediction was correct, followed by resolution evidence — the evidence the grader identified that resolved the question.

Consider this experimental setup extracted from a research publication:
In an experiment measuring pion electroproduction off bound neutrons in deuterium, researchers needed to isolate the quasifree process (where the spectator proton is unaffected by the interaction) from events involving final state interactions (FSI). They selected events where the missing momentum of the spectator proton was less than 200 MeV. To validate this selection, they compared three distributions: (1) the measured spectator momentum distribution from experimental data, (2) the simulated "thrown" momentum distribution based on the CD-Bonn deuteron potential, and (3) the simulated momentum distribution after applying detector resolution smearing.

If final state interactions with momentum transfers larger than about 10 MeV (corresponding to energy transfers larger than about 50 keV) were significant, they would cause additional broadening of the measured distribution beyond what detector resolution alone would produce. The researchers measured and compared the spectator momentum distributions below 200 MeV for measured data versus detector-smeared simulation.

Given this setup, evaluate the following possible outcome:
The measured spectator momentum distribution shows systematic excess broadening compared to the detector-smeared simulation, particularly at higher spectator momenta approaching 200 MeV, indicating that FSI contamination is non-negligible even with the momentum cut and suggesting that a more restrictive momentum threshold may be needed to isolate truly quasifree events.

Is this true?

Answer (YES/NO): NO